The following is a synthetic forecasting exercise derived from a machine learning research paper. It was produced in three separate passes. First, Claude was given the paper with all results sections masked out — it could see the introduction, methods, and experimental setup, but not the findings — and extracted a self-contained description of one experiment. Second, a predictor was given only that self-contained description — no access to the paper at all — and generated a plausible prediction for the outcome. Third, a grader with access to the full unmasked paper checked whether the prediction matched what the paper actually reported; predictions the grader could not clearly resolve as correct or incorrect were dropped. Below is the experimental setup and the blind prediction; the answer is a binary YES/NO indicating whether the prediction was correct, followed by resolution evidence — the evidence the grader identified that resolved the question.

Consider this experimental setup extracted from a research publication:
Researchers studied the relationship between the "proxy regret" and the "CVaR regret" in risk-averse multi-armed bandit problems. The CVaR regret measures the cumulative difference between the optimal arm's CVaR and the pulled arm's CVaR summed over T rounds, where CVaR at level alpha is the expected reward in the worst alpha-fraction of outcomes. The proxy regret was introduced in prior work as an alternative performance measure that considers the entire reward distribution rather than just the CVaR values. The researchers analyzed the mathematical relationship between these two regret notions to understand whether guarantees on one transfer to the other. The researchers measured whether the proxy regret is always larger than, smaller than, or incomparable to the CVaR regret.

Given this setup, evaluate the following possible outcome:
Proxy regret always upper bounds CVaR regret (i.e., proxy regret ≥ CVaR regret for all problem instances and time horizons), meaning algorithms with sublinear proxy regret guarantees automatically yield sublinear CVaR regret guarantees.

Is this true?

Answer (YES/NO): YES